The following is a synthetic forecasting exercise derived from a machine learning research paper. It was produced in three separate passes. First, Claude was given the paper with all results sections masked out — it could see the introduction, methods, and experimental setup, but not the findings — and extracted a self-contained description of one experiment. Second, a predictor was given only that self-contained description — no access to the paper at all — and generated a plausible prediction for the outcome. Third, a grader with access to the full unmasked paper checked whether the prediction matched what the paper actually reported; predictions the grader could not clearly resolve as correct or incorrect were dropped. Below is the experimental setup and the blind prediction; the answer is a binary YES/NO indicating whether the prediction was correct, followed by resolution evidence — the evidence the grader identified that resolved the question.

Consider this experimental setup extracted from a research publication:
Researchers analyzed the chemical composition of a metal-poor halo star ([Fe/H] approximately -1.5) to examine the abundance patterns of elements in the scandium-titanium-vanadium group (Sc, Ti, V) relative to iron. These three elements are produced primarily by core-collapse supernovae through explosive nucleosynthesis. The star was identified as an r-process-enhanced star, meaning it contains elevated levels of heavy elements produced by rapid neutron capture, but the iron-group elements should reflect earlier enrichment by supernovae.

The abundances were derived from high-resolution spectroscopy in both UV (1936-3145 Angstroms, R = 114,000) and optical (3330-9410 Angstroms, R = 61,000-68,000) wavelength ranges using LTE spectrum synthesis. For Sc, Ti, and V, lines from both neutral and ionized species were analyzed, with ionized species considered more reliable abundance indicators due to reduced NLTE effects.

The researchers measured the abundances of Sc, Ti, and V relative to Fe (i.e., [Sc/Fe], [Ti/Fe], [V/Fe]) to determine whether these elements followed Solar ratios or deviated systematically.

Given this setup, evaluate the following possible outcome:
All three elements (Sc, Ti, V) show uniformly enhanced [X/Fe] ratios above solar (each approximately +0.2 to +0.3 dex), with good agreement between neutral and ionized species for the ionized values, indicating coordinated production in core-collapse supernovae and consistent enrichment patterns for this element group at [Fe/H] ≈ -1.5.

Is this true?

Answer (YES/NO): NO